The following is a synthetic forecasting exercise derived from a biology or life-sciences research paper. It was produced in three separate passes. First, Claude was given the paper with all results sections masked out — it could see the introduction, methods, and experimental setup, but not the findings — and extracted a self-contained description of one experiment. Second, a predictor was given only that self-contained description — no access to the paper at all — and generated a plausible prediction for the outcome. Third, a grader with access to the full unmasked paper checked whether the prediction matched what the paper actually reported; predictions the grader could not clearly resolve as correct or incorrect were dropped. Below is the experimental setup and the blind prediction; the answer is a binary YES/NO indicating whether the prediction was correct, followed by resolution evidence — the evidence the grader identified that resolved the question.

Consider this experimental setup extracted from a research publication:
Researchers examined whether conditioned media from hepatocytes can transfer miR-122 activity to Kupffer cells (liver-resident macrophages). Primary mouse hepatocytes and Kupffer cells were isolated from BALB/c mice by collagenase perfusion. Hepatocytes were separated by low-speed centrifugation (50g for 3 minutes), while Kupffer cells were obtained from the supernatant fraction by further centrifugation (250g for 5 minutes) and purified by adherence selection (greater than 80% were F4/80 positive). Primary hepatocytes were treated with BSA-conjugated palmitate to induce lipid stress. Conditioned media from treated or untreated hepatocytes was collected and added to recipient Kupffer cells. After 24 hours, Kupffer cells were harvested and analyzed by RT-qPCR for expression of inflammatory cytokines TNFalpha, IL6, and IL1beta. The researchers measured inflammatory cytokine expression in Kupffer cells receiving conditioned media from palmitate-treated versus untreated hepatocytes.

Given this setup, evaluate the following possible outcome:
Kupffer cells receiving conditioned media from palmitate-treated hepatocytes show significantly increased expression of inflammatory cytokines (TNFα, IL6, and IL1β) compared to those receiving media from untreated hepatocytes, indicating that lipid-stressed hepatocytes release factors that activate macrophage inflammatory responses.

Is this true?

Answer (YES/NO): NO